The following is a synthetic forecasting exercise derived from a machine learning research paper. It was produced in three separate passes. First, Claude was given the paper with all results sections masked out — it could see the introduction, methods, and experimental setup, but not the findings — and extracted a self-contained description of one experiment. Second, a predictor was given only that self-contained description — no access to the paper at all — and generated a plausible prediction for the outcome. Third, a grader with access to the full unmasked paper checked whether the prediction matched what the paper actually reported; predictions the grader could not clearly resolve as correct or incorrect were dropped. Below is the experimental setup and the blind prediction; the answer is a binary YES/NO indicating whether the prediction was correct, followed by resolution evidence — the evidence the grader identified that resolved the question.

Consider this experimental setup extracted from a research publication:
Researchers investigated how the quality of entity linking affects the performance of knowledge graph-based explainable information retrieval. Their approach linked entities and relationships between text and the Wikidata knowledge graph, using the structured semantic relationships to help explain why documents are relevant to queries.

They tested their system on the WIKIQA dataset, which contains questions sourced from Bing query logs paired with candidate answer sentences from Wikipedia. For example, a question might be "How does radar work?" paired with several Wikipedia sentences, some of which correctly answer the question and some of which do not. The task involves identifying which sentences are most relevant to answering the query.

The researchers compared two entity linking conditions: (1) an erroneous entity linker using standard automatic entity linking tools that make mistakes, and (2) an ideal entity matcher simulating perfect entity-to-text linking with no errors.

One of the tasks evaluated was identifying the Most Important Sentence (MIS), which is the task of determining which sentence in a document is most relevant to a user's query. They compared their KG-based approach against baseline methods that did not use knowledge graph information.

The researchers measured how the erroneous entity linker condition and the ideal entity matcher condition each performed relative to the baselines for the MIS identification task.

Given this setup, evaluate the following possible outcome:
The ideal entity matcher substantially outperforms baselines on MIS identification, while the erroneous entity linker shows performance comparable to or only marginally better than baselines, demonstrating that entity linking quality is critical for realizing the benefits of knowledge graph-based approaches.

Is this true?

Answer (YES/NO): NO